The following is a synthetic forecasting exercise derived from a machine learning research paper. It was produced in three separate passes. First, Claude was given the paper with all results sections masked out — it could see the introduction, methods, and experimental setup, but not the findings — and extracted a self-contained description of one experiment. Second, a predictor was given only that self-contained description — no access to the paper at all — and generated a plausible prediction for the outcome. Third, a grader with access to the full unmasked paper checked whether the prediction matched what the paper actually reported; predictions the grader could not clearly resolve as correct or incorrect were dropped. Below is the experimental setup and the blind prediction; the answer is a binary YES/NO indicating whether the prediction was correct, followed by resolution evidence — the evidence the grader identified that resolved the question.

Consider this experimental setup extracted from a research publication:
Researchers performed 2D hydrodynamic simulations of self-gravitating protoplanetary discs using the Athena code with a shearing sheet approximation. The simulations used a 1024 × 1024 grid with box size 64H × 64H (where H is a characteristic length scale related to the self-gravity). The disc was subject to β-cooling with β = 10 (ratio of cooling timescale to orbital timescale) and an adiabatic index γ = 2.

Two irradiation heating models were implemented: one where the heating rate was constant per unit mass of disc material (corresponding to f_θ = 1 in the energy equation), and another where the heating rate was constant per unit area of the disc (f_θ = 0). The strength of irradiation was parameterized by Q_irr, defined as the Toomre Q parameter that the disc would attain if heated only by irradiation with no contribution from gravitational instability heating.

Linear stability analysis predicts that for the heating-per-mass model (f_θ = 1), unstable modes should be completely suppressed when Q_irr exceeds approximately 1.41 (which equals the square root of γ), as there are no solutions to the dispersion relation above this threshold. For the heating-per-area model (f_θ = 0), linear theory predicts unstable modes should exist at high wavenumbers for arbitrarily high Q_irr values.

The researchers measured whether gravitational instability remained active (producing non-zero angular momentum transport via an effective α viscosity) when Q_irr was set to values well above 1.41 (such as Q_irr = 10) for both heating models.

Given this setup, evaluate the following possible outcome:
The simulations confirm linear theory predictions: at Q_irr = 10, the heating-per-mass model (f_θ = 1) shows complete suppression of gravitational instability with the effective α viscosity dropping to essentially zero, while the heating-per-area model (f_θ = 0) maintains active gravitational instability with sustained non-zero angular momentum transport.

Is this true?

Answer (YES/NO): YES